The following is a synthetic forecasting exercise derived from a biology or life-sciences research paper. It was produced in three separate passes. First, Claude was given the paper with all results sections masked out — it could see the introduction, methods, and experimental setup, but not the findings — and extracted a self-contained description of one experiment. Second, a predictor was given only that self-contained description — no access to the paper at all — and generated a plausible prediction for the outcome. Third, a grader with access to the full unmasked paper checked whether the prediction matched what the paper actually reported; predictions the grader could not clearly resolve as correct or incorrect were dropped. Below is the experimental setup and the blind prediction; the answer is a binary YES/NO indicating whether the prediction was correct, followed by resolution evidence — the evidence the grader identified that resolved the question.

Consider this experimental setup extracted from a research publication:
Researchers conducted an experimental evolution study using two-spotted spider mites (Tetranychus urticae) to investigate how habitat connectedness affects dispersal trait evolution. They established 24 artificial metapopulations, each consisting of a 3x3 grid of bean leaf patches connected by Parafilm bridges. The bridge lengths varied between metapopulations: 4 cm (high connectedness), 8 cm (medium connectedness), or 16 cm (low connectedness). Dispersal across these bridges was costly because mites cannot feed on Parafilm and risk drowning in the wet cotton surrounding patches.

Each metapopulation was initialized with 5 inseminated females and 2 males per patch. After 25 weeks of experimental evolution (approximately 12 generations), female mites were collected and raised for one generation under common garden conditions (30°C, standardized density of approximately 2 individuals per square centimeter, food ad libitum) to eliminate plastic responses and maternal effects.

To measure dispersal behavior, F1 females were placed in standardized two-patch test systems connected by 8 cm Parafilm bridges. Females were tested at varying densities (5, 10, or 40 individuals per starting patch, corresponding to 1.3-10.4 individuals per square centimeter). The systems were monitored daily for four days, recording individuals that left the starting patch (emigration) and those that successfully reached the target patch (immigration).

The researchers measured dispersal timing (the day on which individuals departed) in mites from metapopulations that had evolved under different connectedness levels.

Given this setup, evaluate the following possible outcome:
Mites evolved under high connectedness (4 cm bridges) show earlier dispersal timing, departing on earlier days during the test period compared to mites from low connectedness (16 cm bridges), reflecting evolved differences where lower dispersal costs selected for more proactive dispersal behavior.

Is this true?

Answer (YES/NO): YES